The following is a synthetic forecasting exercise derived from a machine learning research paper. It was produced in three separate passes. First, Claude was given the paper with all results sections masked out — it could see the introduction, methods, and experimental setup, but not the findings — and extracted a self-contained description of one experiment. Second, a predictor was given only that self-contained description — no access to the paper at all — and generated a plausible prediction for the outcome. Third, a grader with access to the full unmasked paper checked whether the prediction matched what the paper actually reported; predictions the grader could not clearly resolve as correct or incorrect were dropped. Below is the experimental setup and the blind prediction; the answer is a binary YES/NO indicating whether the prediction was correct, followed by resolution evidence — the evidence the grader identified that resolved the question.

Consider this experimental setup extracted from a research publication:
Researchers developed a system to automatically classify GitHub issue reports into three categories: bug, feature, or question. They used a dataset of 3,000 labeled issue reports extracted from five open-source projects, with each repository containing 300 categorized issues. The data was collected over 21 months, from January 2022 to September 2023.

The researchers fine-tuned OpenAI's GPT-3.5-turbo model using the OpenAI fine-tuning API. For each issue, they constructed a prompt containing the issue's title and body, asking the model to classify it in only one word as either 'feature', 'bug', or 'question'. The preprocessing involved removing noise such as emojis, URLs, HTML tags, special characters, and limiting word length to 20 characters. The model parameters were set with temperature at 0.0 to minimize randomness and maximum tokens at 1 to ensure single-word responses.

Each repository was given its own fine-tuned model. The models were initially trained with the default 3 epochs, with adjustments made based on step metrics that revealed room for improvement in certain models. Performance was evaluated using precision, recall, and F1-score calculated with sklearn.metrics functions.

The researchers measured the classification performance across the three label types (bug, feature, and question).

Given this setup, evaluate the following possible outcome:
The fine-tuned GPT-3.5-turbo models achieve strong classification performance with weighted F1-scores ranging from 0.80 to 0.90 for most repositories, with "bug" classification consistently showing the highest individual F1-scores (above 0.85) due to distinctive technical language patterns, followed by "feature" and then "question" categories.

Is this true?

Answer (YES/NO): NO